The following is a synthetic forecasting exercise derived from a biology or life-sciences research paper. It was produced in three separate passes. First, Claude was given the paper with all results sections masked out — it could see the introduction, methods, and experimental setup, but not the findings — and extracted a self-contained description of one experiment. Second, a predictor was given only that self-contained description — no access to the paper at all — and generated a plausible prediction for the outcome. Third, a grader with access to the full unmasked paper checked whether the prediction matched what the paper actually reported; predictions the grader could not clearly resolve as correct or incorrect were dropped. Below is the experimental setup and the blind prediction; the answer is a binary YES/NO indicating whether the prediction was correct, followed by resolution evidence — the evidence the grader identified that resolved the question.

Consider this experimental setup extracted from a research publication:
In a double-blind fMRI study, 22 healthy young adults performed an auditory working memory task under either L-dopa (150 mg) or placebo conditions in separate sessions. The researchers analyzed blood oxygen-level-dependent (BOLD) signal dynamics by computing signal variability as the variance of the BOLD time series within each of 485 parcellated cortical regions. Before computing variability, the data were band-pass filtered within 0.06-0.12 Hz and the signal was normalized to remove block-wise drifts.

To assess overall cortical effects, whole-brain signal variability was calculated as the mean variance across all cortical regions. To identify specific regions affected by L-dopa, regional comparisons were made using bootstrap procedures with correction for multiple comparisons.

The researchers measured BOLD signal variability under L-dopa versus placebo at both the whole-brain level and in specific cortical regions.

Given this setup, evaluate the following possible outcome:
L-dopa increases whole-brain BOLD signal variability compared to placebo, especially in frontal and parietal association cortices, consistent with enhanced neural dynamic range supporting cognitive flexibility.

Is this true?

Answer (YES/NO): NO